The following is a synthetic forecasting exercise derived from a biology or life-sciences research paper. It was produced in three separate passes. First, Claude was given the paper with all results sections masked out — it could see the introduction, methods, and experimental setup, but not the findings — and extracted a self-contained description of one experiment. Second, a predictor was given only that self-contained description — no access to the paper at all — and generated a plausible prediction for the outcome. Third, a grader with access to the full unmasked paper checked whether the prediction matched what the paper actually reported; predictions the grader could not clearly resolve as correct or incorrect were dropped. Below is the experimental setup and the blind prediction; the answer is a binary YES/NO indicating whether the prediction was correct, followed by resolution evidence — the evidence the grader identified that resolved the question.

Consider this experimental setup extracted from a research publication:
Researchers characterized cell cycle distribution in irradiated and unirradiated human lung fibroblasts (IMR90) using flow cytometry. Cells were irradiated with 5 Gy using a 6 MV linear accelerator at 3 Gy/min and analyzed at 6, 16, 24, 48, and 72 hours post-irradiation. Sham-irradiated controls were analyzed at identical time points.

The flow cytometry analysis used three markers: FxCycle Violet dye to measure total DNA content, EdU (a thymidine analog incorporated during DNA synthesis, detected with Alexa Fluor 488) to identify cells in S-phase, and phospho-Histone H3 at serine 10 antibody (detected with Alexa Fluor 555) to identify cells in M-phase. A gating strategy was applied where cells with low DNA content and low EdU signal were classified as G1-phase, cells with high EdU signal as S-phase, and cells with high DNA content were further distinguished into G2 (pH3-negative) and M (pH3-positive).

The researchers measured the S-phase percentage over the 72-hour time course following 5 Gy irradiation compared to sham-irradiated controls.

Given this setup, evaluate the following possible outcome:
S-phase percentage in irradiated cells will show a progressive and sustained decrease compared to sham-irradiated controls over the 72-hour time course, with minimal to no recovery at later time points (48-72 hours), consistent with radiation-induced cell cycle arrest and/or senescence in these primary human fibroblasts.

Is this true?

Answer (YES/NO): YES